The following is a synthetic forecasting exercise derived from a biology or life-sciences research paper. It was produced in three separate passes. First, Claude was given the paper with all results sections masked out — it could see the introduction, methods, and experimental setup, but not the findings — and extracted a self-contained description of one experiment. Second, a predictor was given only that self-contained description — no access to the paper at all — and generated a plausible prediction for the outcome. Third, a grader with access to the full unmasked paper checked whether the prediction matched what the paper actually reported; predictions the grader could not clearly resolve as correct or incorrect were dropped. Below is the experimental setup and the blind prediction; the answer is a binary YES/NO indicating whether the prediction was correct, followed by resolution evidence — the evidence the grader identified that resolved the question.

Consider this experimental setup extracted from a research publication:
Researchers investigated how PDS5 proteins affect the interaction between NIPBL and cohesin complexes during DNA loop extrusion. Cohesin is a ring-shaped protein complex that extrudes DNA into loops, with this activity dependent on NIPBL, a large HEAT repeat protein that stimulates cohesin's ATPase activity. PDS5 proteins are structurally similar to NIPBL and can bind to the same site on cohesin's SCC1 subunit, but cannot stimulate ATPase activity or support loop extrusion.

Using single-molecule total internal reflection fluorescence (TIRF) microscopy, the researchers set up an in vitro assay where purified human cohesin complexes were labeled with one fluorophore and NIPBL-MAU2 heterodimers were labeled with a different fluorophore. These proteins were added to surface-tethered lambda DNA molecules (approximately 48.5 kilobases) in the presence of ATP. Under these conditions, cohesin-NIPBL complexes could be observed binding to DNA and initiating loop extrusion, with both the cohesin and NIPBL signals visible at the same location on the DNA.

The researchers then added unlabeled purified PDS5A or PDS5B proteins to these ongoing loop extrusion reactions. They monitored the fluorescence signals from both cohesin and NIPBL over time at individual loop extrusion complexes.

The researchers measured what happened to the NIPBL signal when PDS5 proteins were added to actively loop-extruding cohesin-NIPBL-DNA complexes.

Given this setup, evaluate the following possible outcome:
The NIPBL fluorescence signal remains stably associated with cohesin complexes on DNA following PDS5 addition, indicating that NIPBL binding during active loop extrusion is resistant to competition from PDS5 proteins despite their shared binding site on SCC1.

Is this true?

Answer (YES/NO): NO